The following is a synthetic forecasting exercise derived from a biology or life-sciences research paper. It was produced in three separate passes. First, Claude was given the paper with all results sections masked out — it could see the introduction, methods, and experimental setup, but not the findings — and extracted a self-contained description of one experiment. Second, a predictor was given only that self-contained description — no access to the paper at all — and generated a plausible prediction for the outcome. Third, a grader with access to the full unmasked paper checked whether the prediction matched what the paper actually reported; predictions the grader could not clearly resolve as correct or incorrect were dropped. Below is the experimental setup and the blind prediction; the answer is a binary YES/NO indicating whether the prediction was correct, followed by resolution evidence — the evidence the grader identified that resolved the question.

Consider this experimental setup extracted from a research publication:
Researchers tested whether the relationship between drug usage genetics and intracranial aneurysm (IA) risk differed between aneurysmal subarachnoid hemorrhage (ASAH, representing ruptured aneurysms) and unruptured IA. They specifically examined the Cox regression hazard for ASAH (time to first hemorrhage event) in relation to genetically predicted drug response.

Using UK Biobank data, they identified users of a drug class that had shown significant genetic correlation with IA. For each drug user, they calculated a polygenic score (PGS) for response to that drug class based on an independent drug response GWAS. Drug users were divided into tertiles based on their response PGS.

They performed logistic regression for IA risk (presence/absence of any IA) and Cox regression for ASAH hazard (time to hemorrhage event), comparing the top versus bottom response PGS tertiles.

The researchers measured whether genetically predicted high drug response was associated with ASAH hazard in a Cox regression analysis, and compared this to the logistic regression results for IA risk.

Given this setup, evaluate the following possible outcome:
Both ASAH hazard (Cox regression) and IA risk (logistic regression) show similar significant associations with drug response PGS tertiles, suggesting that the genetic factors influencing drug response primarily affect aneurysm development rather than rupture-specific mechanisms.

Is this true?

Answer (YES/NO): YES